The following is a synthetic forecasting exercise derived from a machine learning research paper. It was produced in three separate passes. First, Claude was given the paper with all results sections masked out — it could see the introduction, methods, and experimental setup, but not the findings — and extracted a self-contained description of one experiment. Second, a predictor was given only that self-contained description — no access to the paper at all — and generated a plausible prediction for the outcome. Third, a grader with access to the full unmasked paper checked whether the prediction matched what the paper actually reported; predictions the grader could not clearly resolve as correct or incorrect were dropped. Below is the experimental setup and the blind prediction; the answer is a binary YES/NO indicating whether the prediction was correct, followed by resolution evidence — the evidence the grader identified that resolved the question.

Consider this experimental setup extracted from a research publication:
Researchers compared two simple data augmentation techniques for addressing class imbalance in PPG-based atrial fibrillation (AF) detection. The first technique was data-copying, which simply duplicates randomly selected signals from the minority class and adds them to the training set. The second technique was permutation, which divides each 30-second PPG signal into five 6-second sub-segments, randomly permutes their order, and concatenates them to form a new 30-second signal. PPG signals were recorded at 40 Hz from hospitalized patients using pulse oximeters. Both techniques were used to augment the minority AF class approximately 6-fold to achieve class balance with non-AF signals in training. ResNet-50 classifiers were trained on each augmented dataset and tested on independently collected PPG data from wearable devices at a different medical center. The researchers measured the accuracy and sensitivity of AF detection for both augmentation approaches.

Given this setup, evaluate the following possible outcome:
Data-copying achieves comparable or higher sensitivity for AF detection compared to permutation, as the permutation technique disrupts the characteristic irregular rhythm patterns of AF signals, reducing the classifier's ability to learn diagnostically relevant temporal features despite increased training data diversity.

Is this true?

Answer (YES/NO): NO